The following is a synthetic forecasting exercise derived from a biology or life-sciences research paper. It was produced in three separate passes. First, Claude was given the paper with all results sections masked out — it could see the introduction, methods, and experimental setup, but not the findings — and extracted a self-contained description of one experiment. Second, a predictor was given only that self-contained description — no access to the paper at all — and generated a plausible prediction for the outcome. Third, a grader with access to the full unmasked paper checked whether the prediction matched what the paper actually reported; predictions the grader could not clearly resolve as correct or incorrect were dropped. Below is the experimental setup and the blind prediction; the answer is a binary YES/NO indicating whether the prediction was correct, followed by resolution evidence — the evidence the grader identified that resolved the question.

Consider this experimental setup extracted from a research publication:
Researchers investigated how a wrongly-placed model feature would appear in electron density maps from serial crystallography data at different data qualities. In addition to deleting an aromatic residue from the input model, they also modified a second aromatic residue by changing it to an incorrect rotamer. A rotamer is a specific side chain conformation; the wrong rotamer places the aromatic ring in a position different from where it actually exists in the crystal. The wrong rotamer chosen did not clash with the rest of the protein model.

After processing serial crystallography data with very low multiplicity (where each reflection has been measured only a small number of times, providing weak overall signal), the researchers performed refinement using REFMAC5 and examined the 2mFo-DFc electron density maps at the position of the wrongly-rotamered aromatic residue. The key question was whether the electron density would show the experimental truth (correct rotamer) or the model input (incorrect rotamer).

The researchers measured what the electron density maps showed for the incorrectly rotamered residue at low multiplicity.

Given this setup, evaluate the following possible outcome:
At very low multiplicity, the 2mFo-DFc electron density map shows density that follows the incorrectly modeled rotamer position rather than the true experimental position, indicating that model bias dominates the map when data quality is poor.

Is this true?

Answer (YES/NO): YES